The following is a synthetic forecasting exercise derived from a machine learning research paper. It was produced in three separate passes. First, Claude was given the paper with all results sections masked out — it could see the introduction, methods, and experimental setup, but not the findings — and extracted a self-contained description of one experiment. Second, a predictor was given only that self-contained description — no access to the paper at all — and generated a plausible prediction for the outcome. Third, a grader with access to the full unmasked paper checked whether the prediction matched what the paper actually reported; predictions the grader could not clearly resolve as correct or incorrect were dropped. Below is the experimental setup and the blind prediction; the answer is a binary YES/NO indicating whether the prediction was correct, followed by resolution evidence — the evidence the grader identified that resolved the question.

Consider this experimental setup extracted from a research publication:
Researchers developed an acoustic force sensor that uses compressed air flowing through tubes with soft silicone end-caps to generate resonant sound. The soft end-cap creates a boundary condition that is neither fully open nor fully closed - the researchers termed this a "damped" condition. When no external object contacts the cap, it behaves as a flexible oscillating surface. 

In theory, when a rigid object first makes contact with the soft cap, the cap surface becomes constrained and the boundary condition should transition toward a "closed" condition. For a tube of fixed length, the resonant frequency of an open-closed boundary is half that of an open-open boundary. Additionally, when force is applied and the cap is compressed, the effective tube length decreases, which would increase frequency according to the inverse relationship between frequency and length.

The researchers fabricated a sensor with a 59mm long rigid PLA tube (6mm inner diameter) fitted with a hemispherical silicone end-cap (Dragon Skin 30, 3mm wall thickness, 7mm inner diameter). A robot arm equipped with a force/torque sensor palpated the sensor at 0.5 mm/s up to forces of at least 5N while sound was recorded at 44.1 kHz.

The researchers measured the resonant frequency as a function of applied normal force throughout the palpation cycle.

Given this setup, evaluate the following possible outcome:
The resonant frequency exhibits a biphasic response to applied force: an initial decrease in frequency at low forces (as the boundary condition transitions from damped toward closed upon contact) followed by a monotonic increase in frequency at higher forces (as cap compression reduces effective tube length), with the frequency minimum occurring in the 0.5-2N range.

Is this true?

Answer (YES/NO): NO